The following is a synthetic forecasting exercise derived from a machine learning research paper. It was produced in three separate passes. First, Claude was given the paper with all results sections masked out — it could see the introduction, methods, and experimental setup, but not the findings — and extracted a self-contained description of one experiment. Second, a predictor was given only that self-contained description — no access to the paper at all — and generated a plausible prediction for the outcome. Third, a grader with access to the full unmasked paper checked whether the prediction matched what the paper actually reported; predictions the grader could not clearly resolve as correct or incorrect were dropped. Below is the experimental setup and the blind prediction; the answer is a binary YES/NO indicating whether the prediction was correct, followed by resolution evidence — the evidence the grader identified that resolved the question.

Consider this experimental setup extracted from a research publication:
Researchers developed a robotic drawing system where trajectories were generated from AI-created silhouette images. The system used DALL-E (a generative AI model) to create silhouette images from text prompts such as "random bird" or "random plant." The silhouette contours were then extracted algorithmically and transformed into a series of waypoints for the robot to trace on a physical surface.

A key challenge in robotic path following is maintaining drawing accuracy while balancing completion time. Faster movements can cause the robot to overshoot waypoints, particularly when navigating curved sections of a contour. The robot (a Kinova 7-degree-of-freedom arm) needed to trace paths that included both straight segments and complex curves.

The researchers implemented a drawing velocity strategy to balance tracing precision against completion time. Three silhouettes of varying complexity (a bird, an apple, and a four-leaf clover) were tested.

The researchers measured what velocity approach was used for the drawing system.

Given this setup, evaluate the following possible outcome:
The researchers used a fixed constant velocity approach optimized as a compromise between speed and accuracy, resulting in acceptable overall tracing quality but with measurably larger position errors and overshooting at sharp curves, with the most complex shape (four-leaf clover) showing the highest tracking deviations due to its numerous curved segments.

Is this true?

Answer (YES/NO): NO